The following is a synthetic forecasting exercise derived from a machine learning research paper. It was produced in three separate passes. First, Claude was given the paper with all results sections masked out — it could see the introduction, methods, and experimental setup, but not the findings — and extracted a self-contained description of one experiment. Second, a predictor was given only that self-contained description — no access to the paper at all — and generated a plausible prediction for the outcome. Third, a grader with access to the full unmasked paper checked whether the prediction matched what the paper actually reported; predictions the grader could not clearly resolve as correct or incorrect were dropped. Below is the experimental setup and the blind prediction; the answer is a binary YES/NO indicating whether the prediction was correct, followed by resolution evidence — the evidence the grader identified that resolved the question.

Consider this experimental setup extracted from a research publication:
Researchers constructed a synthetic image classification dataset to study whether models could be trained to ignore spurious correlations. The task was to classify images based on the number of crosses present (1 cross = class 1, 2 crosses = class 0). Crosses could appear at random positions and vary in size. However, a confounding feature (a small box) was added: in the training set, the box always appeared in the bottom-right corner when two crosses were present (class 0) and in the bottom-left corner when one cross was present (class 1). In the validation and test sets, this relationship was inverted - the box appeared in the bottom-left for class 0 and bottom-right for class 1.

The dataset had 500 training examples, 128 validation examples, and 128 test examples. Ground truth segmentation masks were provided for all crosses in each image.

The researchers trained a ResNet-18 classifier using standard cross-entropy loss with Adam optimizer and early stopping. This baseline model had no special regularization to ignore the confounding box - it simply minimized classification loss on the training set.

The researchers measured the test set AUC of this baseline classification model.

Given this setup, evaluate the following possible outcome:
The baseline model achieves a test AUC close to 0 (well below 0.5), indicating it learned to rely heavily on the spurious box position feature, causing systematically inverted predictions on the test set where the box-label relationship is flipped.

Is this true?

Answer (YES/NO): YES